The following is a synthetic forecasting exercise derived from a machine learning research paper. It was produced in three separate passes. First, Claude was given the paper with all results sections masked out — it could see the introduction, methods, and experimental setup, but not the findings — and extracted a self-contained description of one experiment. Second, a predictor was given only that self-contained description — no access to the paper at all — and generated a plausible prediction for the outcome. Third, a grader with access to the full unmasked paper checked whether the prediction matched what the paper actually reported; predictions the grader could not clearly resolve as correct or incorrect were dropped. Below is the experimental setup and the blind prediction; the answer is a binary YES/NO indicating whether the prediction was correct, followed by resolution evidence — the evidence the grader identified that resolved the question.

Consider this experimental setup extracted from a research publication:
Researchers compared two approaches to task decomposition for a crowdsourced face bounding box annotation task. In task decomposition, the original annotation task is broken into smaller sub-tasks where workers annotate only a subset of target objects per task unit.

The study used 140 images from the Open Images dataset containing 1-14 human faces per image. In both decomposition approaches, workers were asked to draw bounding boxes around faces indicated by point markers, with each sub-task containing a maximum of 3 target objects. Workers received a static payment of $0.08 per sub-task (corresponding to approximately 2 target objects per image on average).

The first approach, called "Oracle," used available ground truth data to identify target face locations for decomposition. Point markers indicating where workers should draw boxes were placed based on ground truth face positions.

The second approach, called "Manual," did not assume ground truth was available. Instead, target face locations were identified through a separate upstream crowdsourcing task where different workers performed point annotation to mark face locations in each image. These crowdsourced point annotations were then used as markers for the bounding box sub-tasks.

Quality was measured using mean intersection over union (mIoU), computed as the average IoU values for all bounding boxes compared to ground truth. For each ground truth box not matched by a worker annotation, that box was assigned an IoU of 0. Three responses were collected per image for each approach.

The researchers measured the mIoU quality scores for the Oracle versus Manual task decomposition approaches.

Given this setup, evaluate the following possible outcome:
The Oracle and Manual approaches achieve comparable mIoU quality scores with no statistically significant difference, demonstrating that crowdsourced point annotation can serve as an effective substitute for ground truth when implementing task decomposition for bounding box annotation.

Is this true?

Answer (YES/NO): NO